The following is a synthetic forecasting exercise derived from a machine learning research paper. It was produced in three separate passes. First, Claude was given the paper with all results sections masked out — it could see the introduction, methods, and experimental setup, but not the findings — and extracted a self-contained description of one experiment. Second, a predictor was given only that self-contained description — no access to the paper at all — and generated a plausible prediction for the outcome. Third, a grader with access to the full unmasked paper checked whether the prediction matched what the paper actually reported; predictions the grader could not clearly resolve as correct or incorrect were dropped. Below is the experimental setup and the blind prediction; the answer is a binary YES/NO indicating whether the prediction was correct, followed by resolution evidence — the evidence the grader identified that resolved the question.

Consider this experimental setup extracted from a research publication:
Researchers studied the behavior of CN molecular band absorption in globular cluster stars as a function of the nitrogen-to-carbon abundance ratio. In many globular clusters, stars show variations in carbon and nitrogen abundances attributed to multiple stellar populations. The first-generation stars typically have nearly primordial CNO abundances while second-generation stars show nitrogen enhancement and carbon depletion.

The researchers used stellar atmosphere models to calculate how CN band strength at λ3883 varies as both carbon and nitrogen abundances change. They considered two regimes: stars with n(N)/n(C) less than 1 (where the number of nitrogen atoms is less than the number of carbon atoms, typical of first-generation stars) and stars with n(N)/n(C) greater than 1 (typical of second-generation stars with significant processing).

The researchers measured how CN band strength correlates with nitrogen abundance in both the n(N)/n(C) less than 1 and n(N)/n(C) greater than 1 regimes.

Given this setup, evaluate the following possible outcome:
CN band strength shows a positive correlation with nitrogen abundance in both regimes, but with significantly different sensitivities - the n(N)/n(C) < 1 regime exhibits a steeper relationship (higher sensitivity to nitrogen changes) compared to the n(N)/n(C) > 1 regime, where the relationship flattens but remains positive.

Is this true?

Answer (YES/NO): NO